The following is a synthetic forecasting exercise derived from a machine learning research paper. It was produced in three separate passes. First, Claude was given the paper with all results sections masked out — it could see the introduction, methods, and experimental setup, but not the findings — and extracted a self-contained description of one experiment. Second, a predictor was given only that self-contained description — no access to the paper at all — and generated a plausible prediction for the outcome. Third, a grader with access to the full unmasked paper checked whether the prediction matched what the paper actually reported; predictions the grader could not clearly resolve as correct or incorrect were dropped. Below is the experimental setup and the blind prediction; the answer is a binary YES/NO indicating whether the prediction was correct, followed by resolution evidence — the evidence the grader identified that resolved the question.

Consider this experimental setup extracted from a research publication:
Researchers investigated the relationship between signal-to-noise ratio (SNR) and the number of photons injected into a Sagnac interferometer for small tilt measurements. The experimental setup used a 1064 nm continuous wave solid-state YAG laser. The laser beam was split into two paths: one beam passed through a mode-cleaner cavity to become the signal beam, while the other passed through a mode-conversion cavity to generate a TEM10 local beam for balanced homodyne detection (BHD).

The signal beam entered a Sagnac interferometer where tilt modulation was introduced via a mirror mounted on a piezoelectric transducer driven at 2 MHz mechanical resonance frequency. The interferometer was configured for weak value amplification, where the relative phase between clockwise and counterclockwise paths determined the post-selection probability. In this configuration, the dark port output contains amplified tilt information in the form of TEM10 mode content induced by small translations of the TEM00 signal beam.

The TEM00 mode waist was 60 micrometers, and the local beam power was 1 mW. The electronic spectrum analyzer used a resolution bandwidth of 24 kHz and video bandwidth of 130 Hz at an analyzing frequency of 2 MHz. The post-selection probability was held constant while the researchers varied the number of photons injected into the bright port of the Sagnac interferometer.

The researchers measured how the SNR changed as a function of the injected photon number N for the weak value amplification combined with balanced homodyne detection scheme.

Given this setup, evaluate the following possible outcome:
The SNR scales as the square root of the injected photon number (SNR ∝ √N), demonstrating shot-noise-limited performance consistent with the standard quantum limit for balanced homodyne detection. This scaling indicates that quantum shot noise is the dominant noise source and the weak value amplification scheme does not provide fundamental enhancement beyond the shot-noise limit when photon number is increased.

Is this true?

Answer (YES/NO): NO